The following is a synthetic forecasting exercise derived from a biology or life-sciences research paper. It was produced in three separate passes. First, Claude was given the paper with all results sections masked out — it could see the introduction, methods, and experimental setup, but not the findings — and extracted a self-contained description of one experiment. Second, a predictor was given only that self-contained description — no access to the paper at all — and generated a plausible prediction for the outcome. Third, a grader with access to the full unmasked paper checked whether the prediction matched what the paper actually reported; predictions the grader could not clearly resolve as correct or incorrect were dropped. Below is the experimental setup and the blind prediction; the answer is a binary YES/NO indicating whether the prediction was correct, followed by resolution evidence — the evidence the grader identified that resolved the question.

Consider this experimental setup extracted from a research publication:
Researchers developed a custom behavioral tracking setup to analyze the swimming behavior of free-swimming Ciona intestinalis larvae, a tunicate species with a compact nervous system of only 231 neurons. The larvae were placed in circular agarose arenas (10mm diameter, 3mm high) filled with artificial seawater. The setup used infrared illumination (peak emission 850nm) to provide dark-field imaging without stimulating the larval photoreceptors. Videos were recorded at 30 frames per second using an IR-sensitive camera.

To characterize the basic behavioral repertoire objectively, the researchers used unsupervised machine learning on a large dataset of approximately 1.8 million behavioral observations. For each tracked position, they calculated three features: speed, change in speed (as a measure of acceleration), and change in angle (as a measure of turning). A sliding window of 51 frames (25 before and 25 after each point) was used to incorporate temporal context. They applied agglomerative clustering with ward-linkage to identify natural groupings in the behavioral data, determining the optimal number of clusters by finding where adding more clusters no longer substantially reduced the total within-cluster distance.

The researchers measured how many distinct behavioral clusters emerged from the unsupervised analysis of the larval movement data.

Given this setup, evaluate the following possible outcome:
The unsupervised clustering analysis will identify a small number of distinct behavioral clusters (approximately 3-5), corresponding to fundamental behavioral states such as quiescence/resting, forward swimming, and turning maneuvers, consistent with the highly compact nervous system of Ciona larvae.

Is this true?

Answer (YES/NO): NO